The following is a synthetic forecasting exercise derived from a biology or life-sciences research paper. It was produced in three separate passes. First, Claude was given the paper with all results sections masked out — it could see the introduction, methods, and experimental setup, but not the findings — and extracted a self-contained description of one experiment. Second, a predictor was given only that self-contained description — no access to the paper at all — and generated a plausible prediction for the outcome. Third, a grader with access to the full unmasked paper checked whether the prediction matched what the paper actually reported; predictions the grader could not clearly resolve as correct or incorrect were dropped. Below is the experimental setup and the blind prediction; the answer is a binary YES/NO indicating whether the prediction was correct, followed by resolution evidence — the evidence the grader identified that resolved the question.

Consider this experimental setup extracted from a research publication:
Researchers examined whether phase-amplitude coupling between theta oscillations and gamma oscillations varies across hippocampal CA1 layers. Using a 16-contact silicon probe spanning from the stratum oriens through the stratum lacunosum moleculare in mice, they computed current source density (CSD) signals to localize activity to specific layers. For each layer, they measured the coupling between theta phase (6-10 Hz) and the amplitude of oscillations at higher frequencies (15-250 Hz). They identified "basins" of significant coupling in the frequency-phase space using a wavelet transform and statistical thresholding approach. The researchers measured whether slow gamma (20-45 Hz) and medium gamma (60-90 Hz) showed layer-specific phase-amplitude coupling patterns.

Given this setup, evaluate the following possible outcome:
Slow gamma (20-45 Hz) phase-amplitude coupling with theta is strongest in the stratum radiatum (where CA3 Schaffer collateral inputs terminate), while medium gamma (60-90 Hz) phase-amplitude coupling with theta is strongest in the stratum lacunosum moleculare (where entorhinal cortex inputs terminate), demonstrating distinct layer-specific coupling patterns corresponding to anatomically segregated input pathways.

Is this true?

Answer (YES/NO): NO